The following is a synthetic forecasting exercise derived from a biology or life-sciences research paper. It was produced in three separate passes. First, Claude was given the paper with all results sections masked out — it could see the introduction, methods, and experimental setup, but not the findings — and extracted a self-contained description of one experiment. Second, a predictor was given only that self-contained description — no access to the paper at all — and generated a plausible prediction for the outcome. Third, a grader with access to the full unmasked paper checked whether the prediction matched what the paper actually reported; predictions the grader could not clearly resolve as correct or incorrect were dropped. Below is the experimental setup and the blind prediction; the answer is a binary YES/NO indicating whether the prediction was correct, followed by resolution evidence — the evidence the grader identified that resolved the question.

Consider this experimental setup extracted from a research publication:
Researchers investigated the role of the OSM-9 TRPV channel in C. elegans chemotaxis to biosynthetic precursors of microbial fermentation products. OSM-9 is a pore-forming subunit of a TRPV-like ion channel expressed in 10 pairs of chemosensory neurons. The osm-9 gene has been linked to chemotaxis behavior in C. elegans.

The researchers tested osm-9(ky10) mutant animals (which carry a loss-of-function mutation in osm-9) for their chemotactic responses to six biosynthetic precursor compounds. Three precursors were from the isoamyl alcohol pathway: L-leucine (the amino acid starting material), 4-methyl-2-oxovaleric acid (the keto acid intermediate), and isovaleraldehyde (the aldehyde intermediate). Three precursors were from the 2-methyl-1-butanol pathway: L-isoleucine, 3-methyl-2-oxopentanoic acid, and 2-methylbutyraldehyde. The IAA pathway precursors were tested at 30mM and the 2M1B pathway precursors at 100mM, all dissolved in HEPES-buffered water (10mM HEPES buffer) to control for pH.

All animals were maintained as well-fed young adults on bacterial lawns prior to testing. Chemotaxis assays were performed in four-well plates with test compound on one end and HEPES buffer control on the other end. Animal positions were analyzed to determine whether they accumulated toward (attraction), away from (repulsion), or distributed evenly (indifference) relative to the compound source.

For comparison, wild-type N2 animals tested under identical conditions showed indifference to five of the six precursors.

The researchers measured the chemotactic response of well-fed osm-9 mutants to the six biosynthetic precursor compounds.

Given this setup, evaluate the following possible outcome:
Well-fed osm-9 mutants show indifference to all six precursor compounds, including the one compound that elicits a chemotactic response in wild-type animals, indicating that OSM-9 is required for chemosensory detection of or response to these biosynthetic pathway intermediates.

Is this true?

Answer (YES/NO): NO